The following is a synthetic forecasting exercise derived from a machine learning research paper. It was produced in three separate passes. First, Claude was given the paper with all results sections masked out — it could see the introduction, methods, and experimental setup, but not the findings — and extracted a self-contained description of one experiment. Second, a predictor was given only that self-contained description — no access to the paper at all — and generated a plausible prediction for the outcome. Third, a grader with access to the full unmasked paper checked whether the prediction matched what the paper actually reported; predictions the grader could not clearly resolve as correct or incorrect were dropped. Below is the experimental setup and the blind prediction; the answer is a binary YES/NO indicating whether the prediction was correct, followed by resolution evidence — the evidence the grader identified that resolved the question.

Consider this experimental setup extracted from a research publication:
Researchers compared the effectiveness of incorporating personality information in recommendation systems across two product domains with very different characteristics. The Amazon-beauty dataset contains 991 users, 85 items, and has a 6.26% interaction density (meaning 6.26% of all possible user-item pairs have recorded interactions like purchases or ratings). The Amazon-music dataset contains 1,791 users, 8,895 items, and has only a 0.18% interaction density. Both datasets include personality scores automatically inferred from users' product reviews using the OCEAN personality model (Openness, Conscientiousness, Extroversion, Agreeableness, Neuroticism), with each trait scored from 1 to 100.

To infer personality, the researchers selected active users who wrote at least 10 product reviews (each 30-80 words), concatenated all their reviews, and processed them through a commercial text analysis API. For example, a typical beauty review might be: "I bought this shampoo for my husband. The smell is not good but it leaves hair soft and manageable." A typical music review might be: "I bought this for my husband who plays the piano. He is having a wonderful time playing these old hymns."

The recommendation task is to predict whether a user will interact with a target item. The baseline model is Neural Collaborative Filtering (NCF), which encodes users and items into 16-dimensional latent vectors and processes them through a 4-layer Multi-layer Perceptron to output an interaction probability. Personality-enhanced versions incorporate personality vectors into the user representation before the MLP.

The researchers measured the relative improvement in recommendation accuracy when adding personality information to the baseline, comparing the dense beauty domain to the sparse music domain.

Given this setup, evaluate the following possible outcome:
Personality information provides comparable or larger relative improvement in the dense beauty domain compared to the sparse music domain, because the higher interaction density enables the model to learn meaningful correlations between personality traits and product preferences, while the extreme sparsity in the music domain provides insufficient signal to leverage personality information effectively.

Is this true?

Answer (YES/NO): YES